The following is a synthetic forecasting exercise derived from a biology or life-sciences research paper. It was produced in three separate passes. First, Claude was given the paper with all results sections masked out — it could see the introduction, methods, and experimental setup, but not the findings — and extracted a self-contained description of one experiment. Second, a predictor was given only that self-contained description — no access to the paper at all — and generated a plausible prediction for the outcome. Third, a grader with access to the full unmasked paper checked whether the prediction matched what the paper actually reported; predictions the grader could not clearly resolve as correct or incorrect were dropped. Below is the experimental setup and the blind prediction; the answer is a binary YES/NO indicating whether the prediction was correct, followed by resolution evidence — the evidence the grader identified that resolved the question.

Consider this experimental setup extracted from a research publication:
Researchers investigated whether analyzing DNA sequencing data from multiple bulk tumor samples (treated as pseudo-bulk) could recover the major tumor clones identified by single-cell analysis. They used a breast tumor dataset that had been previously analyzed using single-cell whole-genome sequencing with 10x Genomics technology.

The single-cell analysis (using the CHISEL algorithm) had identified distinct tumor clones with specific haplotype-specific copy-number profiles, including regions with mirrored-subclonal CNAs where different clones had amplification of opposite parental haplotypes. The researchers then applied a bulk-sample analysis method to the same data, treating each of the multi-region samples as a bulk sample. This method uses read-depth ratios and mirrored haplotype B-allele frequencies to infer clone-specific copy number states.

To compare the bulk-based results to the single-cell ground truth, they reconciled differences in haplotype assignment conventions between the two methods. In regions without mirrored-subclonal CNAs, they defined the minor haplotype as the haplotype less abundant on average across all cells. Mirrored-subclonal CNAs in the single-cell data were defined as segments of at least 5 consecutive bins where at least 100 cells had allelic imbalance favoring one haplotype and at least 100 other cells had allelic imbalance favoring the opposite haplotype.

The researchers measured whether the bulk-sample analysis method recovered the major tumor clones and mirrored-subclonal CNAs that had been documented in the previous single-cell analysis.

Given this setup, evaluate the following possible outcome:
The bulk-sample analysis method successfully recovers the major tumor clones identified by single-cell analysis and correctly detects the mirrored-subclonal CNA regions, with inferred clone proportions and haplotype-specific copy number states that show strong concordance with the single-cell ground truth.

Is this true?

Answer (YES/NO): YES